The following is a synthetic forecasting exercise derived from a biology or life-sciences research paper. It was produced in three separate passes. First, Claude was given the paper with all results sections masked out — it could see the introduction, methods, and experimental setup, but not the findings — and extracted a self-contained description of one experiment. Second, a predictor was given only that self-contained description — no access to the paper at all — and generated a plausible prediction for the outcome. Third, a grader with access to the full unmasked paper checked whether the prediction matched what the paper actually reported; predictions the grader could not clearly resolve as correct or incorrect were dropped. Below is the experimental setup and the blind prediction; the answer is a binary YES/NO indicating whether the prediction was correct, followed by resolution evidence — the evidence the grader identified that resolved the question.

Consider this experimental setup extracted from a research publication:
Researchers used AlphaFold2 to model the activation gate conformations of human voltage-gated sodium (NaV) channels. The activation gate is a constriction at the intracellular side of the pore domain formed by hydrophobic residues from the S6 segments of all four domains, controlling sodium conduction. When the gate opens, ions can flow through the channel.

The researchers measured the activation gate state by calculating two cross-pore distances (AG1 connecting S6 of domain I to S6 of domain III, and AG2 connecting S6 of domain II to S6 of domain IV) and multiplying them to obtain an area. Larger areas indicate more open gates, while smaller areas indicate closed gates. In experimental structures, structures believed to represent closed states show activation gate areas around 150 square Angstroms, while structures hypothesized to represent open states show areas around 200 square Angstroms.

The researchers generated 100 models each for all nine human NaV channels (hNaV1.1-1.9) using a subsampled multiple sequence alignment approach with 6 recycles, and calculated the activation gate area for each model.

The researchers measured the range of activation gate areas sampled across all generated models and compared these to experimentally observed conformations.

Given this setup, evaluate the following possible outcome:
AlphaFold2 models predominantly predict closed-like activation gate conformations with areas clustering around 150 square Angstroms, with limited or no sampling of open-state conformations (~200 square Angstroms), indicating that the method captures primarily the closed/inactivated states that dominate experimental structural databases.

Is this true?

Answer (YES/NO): NO